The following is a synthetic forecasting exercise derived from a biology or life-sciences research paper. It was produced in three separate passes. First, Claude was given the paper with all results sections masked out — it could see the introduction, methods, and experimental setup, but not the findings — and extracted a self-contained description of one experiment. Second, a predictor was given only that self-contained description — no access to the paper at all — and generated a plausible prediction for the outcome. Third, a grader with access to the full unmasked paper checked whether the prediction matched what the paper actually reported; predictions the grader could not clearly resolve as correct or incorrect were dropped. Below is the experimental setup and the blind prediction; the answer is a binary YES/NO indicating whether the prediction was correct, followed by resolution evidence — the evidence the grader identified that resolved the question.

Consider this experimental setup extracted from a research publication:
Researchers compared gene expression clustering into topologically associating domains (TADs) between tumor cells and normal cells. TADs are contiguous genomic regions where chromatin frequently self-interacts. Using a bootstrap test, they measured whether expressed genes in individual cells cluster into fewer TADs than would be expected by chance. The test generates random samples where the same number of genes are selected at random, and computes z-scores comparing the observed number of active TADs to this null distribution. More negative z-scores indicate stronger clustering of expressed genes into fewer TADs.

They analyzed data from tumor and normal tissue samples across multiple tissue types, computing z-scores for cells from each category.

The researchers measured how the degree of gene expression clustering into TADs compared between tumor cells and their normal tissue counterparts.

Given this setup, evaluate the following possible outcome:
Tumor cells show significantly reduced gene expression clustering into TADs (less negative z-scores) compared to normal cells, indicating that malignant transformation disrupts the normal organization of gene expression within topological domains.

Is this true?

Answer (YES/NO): NO